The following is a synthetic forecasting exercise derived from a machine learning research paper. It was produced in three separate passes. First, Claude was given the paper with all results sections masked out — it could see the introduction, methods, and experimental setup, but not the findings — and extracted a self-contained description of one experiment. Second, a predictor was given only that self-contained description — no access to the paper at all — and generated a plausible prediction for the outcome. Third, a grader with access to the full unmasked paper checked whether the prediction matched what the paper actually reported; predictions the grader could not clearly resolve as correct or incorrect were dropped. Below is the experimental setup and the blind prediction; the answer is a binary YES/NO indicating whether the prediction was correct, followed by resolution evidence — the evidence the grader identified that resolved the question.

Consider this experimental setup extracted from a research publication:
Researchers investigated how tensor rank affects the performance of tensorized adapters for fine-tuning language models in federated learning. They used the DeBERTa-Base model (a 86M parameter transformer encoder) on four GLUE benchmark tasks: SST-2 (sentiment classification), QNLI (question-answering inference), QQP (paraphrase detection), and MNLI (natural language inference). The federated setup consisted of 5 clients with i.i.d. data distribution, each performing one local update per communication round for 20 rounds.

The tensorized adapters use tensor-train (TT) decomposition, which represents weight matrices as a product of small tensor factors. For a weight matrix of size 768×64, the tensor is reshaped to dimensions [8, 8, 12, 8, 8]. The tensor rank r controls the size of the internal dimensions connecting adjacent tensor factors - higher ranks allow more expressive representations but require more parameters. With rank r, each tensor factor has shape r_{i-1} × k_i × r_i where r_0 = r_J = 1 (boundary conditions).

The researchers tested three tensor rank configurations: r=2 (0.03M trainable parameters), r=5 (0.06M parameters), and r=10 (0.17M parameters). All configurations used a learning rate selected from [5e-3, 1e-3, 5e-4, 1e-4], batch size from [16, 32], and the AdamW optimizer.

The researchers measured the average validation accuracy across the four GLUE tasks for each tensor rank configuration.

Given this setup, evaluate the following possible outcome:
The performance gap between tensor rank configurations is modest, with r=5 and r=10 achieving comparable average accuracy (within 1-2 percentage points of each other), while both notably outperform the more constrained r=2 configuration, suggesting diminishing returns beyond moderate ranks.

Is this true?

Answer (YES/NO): NO